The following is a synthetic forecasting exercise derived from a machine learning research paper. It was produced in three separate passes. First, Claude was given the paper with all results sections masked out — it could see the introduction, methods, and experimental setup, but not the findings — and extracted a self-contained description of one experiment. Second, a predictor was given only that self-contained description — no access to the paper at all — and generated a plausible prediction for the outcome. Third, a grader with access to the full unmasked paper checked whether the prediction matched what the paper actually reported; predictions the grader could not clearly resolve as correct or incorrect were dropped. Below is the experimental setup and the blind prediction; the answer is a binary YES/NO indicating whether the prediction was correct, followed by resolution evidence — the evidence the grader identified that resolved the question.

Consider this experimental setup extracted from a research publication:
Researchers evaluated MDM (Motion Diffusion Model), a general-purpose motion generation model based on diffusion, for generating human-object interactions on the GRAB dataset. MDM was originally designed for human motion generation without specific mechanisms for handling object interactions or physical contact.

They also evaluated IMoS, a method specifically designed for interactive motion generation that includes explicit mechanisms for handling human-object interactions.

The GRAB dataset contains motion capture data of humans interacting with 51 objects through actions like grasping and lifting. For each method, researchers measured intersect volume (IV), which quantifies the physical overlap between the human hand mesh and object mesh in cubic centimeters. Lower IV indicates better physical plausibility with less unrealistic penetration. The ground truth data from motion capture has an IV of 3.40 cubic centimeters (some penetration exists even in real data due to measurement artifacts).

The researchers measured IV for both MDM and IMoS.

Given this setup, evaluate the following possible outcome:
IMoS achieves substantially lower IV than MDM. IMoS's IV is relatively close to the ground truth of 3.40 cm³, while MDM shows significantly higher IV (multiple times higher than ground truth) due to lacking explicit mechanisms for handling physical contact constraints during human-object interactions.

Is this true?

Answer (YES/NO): NO